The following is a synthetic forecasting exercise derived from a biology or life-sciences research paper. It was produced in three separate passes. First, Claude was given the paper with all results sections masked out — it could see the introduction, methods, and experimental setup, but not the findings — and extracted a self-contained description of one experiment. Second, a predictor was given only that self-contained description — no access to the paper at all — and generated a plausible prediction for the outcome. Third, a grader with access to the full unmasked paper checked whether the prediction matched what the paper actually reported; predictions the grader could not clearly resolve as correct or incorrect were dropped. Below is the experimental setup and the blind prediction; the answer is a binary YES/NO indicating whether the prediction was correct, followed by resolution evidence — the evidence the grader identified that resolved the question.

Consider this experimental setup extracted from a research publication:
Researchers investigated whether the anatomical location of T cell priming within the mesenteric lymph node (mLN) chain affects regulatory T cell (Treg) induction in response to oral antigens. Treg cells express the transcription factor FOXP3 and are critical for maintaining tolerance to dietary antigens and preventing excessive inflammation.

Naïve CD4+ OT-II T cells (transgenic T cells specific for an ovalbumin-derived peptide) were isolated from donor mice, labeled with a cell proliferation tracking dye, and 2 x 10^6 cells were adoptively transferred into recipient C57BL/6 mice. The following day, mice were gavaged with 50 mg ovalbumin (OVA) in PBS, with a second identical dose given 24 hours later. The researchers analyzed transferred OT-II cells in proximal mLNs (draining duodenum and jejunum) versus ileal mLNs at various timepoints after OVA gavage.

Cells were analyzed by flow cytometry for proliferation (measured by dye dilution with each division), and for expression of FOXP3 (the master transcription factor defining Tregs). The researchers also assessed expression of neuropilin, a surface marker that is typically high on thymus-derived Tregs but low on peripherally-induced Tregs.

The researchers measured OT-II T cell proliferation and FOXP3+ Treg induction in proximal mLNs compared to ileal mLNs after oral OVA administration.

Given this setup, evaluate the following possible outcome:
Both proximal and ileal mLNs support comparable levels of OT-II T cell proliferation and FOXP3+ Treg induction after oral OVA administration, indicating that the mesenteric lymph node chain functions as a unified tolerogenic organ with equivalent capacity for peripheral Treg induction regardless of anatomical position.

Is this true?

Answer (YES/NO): NO